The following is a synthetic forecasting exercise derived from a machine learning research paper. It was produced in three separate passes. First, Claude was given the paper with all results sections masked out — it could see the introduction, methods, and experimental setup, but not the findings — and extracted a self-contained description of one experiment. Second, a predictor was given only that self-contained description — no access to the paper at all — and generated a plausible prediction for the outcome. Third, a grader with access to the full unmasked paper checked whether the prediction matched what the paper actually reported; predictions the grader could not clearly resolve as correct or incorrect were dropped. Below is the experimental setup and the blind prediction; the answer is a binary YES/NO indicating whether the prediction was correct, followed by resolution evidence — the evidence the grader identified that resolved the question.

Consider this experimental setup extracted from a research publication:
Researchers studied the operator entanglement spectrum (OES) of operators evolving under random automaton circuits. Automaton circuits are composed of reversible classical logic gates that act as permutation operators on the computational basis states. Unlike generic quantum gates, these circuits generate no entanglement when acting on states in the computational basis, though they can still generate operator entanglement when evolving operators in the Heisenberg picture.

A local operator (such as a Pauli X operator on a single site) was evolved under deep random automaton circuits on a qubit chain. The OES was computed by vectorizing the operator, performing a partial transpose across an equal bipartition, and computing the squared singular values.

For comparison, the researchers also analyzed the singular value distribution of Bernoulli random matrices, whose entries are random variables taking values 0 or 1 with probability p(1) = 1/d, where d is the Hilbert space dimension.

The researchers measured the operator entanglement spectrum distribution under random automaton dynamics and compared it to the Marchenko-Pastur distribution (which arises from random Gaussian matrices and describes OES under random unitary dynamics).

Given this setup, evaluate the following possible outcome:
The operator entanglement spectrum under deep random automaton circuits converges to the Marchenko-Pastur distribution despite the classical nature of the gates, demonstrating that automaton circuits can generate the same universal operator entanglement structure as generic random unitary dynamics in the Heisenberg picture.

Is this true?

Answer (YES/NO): NO